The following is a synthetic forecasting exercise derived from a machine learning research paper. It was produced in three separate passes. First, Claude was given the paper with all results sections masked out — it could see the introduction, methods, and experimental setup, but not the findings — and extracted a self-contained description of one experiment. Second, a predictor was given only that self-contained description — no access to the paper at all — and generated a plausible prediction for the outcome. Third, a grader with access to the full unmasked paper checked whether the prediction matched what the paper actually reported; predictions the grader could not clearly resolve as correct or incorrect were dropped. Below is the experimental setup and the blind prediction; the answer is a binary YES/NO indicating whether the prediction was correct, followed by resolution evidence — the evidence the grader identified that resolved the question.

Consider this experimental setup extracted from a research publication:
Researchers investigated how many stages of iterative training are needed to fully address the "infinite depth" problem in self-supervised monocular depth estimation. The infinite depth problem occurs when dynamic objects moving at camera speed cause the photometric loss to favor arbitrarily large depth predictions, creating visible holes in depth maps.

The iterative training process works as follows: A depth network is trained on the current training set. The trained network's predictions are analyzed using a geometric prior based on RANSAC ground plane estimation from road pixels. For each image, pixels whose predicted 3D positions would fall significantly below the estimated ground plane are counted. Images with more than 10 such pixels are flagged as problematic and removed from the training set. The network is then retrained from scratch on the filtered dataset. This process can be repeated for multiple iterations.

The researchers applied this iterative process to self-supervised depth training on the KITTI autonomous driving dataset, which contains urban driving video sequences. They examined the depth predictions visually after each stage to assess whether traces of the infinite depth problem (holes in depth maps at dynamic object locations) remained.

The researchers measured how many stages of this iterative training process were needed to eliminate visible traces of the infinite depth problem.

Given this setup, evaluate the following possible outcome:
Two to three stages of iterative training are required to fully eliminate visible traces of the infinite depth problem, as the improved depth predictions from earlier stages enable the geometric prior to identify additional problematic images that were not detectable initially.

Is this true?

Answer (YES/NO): NO